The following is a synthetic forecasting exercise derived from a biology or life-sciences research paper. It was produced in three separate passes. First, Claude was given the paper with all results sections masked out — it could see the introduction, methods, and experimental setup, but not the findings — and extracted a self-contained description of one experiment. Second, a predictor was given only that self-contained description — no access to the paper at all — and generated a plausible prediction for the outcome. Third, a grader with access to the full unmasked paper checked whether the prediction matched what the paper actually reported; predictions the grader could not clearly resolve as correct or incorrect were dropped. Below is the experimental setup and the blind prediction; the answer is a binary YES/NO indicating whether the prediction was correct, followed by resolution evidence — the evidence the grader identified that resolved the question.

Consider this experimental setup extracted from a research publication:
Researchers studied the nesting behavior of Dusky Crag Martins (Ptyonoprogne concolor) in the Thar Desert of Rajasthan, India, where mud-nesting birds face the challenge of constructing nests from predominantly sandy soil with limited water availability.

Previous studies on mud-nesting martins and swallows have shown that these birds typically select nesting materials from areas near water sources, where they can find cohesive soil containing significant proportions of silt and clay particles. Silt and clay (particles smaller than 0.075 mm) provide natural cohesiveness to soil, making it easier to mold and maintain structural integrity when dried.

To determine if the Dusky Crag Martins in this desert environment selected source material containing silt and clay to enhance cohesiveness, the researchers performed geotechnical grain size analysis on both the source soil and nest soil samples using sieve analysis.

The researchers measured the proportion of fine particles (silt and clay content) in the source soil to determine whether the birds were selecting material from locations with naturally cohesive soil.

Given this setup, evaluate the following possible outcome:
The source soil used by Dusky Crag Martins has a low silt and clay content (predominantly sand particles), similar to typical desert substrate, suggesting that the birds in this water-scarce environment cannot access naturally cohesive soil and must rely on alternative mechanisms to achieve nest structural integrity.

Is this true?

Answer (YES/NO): YES